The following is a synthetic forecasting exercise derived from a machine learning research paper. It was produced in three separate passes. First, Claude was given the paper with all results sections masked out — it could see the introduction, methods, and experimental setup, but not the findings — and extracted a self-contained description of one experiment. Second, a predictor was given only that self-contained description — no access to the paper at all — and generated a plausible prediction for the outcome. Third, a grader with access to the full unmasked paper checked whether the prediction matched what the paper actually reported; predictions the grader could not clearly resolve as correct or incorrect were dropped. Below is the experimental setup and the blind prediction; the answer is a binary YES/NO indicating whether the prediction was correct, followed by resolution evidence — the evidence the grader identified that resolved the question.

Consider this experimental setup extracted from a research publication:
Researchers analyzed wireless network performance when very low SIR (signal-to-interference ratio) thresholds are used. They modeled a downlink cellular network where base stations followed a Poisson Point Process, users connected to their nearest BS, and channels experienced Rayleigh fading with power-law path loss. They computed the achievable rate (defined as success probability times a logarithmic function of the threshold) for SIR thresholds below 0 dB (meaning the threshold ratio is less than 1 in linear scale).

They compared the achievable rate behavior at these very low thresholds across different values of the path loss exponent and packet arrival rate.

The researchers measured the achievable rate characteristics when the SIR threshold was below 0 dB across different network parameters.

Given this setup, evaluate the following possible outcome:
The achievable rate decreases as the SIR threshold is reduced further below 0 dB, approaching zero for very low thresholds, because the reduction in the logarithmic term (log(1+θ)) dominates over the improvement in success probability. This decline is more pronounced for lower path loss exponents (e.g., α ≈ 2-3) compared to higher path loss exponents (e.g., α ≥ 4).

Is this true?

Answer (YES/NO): NO